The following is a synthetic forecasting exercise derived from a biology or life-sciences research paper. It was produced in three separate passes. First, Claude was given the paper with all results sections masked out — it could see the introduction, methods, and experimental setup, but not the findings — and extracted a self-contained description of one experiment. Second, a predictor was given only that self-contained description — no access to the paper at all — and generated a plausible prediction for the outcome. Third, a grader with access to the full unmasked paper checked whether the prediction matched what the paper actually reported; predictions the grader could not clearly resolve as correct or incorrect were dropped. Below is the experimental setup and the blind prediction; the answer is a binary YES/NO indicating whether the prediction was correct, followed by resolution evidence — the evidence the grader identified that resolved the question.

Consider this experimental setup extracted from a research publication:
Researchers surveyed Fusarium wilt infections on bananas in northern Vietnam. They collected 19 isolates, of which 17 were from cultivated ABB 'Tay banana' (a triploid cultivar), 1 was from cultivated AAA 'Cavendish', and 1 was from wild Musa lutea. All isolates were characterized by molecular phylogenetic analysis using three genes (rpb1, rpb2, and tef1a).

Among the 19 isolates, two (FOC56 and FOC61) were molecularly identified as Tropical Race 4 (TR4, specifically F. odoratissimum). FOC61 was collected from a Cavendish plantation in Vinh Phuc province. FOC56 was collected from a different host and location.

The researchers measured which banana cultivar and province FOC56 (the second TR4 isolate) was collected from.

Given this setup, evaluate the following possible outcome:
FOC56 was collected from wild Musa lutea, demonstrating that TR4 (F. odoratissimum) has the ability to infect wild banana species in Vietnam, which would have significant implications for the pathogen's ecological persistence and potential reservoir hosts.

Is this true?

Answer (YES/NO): NO